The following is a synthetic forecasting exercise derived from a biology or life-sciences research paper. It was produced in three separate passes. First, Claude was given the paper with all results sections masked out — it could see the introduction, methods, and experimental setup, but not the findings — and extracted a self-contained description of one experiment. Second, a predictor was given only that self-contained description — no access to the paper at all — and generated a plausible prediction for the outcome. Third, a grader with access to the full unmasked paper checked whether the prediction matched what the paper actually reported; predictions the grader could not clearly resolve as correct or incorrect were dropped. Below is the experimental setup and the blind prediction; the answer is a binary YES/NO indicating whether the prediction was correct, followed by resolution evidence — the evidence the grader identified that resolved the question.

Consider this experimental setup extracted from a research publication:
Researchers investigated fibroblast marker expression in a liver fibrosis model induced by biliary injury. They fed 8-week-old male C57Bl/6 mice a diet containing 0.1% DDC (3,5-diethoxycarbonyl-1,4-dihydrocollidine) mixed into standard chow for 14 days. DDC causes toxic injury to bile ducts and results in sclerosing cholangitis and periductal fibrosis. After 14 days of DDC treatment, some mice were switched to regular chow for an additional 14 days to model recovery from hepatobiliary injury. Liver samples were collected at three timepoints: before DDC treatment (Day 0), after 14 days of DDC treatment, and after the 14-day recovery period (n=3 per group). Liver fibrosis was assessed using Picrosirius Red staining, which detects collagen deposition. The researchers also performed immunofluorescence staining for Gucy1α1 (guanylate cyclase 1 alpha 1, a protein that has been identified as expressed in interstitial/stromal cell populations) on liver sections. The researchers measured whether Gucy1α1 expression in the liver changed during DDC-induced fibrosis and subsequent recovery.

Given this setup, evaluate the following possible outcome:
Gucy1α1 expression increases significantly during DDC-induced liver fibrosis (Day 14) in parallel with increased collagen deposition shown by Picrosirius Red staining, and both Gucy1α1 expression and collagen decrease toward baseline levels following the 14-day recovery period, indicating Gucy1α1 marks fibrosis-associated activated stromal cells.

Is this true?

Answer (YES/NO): YES